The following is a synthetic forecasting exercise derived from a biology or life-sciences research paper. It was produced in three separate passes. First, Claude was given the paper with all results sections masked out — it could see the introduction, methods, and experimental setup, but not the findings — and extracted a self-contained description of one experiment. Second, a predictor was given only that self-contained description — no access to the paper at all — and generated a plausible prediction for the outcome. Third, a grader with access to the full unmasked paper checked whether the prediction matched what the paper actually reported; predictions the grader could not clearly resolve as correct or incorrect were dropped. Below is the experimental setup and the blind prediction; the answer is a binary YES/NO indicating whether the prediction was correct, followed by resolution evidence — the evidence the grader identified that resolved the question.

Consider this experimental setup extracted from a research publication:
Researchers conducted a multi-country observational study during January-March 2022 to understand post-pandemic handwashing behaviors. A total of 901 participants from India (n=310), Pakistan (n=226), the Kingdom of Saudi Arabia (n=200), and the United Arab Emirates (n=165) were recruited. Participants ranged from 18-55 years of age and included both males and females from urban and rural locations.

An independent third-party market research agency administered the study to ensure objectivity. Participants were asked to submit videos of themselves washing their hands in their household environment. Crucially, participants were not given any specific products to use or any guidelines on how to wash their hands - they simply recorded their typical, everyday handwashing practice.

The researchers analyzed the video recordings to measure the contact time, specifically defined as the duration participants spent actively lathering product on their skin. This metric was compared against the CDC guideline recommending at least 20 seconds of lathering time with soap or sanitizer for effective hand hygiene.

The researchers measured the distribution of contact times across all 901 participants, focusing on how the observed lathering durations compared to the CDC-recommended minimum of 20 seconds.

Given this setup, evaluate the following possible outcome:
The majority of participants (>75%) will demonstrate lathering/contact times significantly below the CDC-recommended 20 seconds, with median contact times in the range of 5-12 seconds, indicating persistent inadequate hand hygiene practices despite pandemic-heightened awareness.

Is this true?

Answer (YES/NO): YES